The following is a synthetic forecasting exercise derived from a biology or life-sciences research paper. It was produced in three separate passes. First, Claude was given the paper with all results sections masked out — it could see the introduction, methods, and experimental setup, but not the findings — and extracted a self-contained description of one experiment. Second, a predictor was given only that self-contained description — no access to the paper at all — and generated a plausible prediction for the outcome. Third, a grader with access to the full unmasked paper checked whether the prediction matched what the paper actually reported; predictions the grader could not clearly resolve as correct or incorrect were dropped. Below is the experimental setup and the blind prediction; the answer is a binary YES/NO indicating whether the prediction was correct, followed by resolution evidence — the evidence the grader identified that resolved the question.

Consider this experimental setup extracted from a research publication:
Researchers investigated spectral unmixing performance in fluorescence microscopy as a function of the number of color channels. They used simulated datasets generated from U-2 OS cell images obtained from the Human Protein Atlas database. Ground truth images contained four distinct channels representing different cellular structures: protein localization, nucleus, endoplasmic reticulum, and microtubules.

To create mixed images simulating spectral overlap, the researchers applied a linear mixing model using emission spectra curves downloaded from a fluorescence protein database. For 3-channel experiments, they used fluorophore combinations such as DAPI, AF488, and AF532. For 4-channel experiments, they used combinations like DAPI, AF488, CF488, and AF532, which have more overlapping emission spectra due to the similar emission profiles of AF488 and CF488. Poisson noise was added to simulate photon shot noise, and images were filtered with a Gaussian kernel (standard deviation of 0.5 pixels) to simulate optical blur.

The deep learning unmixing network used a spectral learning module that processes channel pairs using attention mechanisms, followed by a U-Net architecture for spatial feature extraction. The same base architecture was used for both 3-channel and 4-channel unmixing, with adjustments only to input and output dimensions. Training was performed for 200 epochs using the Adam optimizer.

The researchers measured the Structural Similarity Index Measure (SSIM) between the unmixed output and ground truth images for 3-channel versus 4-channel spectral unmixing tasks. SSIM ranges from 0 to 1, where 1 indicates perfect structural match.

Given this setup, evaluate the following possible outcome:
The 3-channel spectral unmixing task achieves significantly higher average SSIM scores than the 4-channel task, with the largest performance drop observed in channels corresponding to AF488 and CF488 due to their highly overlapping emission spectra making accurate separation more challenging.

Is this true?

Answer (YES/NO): NO